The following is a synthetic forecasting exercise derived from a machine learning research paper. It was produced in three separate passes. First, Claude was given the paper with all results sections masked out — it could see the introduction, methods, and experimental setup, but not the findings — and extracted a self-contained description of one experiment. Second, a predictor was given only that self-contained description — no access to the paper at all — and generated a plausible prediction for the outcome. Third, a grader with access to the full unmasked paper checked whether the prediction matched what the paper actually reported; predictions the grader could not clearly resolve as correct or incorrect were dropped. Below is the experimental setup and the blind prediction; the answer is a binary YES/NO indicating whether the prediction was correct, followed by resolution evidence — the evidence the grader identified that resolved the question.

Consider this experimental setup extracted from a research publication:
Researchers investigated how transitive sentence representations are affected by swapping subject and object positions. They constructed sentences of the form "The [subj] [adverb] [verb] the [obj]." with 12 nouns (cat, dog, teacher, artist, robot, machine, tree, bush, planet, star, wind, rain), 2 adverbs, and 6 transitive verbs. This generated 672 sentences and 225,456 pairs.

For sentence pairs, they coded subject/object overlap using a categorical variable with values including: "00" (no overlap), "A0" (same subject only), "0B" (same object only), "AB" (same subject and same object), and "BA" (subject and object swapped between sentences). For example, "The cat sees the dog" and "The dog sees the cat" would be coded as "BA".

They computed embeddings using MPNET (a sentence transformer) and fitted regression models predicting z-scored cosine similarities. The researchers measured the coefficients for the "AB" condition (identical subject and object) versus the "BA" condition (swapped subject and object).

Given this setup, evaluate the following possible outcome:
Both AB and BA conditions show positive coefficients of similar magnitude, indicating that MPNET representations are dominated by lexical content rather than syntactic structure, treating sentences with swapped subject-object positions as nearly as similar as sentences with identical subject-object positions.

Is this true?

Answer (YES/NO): YES